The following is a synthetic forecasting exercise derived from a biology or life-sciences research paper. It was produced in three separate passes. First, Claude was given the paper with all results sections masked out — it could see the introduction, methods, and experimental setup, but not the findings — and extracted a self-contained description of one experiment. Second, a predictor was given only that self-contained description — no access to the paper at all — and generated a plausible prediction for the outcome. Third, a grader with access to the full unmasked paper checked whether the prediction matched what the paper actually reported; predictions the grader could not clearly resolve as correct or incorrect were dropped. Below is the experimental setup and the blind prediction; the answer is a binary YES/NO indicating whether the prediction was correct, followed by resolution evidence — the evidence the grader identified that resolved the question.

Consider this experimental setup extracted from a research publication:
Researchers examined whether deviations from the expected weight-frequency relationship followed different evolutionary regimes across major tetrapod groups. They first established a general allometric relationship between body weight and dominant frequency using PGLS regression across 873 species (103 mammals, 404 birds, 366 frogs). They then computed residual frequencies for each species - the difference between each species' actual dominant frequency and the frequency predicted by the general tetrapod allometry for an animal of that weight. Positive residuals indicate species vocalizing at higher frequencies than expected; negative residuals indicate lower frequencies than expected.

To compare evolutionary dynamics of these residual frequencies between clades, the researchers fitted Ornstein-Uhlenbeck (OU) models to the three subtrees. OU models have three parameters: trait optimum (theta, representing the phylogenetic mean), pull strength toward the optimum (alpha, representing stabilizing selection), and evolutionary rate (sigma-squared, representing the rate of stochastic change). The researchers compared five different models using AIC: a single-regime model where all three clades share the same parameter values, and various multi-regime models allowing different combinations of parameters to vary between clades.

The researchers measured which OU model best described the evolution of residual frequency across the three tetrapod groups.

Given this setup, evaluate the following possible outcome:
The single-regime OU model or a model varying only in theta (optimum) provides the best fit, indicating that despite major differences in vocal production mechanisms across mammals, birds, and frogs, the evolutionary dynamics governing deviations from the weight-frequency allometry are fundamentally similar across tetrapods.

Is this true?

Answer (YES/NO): NO